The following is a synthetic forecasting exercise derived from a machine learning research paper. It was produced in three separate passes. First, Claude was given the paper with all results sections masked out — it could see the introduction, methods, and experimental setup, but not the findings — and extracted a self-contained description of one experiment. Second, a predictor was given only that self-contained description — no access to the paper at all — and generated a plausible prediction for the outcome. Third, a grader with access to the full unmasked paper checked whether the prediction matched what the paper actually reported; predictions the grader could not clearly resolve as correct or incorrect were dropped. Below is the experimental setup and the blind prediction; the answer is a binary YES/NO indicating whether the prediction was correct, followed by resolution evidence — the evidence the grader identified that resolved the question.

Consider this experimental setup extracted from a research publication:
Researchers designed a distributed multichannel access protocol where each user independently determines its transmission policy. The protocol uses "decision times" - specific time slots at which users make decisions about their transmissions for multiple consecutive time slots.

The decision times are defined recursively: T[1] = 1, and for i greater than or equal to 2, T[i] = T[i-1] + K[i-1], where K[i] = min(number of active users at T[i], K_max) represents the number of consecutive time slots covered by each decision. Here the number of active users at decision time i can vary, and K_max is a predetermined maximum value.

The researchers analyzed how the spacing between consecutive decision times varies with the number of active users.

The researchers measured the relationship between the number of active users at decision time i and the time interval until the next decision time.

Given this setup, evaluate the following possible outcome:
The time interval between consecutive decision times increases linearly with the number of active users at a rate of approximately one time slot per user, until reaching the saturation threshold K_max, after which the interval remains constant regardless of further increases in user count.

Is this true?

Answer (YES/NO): YES